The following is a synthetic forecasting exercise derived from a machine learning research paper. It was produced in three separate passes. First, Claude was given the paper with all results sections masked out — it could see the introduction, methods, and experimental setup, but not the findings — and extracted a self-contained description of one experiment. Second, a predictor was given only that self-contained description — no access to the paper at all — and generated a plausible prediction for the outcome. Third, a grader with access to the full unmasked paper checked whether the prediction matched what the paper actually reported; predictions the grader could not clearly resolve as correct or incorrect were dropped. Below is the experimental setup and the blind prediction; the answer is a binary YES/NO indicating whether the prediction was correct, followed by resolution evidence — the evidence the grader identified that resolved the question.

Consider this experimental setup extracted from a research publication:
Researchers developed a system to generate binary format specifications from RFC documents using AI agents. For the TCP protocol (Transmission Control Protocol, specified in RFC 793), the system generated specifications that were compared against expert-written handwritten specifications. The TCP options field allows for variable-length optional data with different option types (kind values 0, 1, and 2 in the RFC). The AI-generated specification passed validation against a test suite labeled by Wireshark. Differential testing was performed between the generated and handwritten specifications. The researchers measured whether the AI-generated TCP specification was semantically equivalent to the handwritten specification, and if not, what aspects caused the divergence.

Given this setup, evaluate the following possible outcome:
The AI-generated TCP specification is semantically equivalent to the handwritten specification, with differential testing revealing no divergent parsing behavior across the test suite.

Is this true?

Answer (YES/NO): NO